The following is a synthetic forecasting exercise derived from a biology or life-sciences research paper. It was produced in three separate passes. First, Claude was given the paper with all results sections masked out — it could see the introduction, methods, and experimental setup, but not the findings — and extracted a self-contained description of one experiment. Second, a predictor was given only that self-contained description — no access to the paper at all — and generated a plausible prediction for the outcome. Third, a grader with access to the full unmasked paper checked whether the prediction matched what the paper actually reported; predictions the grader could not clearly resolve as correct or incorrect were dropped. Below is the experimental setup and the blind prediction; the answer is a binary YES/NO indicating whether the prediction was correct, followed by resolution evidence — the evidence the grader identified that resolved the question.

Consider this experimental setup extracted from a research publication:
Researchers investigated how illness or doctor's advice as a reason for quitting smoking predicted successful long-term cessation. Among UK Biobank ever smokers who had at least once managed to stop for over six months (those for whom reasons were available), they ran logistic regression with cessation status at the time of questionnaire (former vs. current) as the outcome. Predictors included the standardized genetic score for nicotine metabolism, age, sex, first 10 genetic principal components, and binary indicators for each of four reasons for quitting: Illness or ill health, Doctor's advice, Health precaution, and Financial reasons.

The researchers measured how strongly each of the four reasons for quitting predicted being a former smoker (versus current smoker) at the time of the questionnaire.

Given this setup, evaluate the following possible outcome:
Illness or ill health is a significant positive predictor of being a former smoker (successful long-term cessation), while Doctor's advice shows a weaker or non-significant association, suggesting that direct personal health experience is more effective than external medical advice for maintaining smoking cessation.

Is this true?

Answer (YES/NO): NO